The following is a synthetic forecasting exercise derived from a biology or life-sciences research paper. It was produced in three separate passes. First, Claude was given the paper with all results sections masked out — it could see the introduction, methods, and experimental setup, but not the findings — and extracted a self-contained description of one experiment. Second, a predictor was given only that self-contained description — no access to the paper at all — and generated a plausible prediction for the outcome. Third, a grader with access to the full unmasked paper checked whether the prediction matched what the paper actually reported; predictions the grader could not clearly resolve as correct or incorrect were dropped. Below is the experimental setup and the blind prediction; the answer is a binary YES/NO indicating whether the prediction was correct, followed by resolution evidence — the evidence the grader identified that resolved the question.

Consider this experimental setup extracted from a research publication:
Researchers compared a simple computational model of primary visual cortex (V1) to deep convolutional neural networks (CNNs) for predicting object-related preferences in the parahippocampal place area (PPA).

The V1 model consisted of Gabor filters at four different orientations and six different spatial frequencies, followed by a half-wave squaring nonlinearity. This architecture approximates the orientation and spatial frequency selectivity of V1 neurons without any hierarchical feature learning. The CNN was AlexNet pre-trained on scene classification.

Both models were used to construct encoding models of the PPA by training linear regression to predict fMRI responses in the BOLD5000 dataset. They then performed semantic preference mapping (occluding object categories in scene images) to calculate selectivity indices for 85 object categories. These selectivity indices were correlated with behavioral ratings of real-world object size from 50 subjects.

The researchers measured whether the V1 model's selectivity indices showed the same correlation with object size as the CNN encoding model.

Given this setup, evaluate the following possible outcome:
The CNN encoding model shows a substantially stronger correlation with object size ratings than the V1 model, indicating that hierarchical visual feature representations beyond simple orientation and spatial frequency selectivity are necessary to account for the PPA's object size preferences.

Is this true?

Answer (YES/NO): NO